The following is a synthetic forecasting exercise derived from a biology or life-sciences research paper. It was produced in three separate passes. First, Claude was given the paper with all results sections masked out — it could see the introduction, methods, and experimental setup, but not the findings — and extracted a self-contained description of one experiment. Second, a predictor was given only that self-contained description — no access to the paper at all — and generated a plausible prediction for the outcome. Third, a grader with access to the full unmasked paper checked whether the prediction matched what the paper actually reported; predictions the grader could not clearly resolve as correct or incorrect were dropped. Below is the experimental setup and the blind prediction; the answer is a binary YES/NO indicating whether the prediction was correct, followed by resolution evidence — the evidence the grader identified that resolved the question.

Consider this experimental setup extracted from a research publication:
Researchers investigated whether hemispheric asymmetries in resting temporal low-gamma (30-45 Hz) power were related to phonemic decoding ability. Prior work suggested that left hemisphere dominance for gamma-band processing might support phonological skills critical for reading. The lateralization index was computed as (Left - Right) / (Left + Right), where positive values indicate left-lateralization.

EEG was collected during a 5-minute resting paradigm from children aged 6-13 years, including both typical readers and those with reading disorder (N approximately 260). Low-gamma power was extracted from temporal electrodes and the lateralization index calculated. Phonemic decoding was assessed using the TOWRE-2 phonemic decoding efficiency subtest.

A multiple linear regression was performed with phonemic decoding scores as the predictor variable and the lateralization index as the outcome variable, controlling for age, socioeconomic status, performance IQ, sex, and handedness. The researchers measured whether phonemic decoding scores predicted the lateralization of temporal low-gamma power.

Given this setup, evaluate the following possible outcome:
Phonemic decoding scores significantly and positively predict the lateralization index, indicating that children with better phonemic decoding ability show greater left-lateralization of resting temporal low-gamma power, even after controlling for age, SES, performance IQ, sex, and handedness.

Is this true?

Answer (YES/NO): NO